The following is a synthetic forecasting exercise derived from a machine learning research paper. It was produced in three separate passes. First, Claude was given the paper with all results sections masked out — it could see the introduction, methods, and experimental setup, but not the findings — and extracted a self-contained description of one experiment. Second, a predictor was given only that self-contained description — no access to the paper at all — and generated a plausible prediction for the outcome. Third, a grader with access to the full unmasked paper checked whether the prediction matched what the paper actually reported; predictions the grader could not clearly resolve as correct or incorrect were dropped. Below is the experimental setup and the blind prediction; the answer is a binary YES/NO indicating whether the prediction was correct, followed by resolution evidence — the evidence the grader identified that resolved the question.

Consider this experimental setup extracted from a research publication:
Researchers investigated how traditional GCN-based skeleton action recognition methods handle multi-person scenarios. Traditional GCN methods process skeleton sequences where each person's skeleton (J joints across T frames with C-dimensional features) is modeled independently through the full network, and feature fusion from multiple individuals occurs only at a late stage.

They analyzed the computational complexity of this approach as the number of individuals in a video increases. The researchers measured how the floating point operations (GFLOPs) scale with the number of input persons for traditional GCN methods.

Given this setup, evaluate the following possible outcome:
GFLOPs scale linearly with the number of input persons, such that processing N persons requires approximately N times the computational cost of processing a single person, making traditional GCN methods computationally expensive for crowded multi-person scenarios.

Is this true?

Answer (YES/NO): YES